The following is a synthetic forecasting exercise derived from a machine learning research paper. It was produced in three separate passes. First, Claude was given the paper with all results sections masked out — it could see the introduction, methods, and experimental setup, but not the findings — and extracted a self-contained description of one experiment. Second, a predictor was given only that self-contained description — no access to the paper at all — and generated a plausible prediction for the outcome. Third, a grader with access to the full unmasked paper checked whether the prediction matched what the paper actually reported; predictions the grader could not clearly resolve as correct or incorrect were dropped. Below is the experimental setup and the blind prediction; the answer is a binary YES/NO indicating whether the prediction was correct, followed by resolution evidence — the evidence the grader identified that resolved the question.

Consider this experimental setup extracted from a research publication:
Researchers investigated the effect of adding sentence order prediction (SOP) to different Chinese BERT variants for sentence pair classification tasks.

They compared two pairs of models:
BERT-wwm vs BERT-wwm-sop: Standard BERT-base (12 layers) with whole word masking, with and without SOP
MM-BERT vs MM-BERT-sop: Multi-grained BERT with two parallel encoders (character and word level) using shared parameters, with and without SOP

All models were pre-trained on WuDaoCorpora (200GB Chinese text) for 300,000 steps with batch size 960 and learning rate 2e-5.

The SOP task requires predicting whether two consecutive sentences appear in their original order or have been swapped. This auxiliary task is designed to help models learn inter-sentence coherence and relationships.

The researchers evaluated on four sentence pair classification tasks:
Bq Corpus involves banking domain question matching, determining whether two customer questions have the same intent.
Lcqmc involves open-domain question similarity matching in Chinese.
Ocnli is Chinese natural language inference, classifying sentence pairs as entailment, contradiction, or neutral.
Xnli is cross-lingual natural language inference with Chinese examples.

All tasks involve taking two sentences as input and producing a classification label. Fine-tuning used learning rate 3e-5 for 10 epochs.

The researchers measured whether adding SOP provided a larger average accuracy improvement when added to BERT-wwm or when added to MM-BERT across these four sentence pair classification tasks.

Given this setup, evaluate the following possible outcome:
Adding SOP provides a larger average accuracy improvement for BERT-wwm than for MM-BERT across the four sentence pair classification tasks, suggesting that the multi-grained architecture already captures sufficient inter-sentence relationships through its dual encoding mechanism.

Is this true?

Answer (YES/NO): YES